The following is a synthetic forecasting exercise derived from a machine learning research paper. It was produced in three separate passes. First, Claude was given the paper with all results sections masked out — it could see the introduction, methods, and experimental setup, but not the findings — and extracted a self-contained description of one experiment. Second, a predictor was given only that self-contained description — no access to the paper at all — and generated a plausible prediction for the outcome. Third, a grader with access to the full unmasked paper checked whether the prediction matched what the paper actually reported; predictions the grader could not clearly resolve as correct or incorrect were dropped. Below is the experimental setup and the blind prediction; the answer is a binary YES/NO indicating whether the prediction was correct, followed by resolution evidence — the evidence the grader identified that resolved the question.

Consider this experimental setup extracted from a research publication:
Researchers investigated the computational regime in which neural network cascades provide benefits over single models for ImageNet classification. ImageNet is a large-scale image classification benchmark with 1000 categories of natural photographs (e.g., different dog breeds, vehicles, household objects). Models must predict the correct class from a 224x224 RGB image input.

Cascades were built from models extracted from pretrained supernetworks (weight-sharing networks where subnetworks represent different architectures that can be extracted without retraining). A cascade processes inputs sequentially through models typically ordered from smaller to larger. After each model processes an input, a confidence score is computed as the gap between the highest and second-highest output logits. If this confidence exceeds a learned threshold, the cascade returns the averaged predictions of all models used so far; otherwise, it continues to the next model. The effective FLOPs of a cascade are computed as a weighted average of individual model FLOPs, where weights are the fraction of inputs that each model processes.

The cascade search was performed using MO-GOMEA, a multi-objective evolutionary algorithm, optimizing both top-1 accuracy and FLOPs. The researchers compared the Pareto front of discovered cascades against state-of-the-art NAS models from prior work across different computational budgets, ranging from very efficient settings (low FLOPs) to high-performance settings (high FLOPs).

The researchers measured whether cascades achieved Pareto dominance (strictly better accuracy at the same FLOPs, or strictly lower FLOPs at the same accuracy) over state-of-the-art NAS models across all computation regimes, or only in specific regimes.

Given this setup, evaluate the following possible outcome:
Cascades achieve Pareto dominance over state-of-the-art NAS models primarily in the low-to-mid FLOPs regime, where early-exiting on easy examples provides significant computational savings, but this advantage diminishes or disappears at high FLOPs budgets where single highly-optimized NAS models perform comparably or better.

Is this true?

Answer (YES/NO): YES